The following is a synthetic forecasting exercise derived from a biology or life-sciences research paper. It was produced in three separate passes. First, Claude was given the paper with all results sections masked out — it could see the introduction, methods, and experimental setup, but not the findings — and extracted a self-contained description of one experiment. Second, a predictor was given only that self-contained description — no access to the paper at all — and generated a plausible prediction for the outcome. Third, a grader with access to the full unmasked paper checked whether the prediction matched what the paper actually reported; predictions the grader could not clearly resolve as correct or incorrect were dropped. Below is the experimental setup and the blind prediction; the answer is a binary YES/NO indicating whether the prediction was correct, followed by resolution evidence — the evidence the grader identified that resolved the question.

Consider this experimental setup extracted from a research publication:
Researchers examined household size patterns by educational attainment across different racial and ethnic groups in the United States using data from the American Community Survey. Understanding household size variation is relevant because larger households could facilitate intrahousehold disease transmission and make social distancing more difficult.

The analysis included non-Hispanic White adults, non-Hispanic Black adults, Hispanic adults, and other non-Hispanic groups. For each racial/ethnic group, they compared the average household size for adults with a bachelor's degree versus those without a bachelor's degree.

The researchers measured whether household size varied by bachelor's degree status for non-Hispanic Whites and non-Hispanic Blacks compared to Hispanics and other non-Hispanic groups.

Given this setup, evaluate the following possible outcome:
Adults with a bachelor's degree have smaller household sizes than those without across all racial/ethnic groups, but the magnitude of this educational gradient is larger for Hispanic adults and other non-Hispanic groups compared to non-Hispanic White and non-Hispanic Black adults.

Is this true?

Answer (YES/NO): NO